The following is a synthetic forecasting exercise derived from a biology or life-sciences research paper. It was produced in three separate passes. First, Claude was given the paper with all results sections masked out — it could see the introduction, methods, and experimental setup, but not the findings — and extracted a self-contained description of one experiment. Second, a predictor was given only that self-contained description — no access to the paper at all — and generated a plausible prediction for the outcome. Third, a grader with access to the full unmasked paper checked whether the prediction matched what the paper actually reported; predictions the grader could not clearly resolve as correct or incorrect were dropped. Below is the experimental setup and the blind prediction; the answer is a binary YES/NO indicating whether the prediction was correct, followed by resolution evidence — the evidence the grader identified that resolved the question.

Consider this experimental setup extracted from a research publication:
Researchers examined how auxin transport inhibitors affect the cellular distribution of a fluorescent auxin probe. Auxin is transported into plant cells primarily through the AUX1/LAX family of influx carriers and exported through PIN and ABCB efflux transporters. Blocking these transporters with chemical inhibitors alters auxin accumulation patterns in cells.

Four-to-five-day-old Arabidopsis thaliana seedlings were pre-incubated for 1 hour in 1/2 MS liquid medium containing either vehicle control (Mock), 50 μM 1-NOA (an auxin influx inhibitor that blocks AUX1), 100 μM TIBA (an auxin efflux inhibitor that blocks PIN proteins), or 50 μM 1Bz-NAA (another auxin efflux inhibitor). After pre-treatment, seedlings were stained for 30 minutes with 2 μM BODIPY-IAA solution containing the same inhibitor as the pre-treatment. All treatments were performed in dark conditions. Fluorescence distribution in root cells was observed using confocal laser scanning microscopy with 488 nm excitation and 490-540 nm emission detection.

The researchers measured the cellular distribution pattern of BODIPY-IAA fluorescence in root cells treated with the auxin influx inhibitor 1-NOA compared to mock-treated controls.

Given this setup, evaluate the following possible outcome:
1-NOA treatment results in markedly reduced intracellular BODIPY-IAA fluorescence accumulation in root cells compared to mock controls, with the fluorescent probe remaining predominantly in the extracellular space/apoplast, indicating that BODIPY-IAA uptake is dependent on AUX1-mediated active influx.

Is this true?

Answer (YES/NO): NO